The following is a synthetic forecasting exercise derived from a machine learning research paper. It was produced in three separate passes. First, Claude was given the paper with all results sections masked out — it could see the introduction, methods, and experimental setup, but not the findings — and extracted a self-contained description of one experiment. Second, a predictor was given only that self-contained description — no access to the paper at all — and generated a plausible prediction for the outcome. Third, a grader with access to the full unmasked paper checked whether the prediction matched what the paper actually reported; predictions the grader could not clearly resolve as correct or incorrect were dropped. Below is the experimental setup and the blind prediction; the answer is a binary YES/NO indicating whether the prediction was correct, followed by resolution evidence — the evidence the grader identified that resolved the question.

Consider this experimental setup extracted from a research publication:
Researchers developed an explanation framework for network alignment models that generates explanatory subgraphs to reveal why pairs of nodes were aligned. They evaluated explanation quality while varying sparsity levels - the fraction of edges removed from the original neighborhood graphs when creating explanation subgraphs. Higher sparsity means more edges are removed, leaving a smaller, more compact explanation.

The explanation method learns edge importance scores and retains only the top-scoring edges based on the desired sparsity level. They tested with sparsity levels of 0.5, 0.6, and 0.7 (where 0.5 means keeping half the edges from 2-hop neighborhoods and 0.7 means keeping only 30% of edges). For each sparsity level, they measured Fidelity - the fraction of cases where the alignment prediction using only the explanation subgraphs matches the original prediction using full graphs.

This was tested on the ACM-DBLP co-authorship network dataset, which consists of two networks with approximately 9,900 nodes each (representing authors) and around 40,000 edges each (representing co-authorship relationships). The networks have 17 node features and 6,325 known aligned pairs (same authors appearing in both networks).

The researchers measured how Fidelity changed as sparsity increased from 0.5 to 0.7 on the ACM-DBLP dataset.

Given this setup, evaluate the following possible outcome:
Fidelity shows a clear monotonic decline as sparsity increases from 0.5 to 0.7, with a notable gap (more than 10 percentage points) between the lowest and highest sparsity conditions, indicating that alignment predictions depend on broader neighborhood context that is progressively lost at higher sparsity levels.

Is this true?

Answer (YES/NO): NO